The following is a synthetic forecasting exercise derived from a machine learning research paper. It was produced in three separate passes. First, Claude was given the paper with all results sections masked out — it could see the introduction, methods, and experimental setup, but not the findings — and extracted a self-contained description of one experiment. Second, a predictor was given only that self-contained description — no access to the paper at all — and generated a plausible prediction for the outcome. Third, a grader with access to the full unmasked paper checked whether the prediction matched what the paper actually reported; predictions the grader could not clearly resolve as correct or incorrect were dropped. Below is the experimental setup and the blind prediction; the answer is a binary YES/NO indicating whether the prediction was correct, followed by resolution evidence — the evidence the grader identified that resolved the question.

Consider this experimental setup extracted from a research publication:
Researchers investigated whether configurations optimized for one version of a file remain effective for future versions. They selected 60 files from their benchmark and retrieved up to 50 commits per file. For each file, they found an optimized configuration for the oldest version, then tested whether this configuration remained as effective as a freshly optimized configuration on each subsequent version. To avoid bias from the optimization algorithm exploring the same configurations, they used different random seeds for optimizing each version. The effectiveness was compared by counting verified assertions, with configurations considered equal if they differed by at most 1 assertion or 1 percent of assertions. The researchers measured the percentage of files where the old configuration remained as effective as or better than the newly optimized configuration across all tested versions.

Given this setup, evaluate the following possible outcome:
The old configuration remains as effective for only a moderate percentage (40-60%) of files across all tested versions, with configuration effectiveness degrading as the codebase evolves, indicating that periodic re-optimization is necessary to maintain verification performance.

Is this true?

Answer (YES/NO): NO